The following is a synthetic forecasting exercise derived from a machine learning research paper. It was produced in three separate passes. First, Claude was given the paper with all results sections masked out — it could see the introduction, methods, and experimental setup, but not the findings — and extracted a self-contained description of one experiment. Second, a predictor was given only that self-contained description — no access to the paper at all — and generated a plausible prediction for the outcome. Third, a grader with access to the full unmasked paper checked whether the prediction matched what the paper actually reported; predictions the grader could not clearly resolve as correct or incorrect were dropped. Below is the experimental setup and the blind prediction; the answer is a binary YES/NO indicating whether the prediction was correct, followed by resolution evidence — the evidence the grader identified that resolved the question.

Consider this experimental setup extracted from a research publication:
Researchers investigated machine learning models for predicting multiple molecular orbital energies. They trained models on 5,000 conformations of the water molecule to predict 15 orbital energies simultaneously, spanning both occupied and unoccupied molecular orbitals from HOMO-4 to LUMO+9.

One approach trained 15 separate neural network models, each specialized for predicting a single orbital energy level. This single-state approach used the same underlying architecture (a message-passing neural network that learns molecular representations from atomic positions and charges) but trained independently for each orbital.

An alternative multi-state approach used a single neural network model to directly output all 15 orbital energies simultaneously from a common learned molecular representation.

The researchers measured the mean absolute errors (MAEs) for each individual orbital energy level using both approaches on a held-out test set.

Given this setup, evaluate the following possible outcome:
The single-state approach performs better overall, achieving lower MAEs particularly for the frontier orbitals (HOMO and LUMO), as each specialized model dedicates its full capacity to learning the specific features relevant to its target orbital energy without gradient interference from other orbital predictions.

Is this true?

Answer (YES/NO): NO